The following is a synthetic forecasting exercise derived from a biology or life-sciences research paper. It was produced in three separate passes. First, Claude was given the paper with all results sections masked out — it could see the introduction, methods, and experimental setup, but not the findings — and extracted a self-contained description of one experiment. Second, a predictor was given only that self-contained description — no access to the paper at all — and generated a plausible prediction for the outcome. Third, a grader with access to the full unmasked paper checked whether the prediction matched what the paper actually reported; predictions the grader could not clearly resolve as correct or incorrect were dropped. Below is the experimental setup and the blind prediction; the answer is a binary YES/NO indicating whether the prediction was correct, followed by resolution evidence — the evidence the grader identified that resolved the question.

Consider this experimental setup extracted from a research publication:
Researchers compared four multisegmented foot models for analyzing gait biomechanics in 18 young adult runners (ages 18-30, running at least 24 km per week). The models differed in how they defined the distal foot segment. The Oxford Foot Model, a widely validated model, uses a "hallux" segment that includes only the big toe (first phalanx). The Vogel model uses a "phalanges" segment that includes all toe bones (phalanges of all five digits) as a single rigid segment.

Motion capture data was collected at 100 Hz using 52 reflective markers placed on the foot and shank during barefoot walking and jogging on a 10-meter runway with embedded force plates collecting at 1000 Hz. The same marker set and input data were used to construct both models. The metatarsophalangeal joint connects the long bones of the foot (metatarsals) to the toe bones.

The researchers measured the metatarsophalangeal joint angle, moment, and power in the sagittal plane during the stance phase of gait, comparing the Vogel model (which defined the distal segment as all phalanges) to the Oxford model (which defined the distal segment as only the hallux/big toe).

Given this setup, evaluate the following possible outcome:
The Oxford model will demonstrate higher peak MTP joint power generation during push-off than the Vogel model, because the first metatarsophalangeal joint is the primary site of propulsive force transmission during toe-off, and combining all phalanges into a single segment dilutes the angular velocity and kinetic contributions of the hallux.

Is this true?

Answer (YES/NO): NO